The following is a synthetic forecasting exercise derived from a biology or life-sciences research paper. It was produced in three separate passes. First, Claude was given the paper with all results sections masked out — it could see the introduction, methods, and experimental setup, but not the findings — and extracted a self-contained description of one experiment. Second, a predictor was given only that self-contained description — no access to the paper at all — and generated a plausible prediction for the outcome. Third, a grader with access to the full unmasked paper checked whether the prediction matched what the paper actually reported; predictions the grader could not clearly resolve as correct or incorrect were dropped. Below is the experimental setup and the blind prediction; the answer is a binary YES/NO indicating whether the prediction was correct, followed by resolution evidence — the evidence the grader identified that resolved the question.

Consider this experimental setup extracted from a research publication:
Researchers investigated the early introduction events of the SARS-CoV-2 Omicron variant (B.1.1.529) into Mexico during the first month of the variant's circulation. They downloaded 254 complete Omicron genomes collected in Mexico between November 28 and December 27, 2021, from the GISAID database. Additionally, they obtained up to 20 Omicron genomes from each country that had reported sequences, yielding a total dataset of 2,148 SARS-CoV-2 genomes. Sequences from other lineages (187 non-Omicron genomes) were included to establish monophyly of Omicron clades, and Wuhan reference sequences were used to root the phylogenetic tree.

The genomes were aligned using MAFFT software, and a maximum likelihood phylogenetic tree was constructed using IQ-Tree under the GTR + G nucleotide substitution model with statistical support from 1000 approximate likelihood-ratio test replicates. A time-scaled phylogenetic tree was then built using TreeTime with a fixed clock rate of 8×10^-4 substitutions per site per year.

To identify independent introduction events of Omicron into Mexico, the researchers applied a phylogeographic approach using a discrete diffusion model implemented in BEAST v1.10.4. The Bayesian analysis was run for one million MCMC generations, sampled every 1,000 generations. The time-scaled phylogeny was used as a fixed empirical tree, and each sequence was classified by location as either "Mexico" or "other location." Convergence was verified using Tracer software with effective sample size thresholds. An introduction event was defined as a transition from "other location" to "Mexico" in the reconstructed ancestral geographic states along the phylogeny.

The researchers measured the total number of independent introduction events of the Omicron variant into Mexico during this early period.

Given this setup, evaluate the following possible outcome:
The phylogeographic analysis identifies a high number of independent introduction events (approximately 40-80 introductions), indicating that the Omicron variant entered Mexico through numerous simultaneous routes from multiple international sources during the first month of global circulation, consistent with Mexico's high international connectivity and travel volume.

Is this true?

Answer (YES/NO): NO